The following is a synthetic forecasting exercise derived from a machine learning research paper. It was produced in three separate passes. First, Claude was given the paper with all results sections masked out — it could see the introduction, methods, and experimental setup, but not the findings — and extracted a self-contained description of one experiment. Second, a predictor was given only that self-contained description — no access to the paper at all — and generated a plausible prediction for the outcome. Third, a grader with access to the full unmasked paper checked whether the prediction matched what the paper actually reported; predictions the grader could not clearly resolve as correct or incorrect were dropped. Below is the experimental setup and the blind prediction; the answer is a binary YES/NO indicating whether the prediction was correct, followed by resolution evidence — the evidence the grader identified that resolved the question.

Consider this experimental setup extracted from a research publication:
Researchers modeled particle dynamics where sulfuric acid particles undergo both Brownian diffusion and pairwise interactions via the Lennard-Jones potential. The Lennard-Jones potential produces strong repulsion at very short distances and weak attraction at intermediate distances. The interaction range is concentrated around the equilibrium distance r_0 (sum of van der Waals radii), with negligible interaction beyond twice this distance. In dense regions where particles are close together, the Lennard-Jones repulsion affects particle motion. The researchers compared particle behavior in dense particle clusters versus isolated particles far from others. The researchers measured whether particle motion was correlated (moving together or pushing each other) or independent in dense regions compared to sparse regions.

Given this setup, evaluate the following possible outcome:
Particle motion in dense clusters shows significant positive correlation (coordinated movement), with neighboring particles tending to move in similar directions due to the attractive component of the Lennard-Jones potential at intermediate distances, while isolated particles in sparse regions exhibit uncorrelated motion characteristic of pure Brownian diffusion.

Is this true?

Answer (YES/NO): NO